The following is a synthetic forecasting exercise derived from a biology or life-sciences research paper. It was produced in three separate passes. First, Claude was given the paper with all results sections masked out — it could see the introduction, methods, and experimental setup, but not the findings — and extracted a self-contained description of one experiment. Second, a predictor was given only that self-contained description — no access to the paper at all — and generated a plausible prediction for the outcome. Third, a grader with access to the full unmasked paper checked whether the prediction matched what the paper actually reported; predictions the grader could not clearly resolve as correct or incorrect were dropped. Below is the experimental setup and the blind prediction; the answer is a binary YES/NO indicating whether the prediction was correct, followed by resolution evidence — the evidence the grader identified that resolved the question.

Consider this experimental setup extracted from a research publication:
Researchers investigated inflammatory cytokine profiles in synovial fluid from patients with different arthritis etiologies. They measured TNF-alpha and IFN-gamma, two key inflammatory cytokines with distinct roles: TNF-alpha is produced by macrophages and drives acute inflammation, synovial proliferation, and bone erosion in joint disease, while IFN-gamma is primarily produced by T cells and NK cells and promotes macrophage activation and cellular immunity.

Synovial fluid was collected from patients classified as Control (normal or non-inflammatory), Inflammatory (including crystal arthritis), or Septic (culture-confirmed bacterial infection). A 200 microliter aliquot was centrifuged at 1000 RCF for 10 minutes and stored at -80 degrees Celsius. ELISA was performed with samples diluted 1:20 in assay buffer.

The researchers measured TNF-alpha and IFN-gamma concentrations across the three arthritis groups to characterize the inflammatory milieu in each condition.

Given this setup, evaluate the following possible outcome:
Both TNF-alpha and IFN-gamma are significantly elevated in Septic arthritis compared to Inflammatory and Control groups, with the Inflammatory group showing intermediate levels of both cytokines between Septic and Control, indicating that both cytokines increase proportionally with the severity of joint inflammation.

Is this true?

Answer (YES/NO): NO